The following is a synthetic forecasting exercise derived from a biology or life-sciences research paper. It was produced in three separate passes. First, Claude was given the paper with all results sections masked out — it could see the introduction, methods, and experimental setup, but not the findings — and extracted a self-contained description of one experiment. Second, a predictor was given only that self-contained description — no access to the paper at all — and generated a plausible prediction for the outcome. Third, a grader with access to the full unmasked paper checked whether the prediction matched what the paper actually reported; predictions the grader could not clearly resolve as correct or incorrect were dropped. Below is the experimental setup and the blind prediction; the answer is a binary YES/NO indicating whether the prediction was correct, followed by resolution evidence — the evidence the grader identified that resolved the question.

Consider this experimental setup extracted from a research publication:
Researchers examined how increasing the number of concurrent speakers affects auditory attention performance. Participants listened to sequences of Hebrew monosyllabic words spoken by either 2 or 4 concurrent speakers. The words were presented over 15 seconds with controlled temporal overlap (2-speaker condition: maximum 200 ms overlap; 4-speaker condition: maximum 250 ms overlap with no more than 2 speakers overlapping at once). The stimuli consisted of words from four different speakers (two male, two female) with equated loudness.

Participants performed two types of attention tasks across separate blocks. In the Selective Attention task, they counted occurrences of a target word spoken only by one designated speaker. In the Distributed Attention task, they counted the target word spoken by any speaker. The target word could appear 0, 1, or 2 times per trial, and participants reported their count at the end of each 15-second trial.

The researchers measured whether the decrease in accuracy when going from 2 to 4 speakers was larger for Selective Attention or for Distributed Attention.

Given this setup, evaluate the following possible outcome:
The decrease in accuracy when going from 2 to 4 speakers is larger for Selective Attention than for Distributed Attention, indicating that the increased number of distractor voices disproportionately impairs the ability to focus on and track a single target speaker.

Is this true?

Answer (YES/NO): NO